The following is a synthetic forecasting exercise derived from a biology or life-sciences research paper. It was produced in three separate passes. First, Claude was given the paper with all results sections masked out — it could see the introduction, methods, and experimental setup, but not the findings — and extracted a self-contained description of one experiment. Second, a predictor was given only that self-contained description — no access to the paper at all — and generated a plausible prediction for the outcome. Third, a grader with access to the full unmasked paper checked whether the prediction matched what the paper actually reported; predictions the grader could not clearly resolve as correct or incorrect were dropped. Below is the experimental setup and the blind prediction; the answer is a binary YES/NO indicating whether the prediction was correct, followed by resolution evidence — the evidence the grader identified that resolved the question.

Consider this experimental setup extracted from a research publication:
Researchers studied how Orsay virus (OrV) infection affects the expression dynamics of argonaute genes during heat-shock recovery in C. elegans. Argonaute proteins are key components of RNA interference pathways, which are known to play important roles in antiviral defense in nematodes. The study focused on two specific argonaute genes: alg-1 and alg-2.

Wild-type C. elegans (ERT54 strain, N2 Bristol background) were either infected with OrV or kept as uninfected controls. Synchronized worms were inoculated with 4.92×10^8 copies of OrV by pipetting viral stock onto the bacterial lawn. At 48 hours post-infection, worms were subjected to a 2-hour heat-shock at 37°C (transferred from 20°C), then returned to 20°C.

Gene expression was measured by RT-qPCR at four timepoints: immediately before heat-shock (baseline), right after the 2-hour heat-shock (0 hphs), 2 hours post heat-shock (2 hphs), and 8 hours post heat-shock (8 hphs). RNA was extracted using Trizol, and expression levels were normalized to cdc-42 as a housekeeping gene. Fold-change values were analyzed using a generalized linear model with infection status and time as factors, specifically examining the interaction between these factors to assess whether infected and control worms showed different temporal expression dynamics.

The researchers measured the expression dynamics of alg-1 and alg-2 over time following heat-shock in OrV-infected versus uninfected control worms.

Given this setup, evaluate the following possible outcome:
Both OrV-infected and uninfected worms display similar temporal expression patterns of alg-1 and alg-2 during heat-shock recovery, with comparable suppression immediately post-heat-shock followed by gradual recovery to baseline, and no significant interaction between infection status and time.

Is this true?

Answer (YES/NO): NO